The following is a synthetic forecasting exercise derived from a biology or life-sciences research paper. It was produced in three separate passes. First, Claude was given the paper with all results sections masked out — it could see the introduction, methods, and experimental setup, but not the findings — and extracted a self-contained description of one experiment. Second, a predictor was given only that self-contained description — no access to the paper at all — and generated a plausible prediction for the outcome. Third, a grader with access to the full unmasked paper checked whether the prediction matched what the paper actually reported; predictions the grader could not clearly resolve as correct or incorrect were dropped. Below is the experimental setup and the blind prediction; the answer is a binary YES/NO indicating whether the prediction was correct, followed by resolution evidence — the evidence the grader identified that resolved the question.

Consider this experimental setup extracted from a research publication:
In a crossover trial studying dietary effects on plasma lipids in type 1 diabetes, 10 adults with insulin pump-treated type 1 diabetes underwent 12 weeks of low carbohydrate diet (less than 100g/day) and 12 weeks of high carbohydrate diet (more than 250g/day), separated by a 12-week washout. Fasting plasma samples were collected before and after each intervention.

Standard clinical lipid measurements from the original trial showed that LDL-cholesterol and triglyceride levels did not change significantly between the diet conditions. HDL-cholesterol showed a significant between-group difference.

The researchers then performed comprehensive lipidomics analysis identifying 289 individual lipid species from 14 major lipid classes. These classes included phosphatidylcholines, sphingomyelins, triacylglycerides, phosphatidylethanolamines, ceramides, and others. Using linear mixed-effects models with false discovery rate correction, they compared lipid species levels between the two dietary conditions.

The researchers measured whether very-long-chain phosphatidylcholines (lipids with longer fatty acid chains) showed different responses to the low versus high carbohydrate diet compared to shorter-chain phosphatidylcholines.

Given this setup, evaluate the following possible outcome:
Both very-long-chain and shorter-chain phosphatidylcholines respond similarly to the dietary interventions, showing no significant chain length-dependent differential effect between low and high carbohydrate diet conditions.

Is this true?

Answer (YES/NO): YES